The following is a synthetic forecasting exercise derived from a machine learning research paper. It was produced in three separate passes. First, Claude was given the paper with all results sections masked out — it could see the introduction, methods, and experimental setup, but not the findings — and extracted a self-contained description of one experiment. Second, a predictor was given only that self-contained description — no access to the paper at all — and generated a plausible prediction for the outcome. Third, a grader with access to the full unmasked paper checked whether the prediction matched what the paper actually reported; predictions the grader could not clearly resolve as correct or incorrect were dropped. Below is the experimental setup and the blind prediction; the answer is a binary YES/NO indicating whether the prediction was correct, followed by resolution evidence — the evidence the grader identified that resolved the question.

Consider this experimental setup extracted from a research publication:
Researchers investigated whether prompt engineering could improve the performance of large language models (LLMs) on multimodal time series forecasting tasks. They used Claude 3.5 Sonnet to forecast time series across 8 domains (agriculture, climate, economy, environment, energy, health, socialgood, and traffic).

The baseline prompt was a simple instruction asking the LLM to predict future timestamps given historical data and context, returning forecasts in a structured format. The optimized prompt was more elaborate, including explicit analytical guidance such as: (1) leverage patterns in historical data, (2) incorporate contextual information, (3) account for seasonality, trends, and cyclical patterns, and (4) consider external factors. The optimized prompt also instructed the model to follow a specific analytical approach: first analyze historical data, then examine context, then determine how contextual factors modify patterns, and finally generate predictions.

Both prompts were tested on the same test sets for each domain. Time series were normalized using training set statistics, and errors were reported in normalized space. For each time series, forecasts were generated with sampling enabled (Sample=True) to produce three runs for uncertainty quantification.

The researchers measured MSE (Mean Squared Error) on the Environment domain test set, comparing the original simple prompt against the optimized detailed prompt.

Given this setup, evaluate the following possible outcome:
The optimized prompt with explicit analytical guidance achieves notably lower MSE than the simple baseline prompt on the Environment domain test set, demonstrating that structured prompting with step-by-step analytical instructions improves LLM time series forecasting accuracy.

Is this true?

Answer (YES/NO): YES